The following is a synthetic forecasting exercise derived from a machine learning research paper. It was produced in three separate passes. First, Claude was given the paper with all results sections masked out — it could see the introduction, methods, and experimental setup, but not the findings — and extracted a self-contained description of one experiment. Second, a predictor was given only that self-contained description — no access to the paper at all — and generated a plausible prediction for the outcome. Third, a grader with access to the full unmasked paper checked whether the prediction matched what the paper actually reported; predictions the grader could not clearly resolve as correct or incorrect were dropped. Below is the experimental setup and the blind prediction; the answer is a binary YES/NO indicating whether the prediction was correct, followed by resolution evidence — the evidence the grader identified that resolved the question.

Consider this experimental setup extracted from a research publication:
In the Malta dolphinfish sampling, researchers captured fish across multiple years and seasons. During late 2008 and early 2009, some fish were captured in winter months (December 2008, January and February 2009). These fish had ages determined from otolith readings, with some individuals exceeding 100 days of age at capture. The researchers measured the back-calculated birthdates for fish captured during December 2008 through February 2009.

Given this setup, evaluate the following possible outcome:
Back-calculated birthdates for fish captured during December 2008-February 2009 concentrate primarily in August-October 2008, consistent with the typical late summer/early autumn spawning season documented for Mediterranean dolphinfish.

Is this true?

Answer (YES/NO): YES